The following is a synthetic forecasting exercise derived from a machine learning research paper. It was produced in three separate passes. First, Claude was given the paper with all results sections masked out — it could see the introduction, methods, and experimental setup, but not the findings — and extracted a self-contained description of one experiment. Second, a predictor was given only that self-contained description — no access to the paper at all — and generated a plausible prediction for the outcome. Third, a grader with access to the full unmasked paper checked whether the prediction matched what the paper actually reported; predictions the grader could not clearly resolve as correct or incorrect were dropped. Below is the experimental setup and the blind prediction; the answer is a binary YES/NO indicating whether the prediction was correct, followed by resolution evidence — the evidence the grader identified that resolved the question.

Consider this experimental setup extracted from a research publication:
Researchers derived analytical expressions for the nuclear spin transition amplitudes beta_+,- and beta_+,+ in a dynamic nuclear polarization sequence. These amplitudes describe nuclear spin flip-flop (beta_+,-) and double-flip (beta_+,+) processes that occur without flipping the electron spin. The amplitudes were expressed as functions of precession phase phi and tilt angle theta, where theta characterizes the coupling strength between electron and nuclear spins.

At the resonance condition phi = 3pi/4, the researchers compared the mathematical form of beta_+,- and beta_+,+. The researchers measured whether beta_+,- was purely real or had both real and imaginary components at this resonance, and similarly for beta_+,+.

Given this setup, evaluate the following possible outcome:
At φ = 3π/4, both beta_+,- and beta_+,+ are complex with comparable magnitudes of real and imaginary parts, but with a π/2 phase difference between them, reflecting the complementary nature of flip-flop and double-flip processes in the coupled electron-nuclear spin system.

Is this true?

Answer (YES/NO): NO